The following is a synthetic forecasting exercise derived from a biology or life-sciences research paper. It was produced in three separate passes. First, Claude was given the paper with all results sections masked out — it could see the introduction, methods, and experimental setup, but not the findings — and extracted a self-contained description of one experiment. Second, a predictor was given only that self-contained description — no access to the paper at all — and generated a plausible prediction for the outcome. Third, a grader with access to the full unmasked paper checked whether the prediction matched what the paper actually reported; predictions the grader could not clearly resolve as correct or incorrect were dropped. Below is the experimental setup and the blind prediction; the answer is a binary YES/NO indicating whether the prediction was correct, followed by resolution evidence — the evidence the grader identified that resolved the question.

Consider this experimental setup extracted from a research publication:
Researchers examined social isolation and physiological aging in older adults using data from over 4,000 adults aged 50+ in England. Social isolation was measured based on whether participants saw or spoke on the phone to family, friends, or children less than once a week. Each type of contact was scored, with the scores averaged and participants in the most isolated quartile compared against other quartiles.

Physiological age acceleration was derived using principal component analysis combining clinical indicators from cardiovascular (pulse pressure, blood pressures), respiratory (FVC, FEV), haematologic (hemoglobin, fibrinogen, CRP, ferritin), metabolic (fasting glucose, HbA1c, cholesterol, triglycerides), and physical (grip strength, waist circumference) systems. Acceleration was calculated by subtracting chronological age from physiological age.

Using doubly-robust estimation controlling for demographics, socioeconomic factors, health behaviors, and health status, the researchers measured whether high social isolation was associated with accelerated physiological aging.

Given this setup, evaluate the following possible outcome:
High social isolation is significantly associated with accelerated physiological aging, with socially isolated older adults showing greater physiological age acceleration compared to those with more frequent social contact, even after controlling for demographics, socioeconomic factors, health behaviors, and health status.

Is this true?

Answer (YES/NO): NO